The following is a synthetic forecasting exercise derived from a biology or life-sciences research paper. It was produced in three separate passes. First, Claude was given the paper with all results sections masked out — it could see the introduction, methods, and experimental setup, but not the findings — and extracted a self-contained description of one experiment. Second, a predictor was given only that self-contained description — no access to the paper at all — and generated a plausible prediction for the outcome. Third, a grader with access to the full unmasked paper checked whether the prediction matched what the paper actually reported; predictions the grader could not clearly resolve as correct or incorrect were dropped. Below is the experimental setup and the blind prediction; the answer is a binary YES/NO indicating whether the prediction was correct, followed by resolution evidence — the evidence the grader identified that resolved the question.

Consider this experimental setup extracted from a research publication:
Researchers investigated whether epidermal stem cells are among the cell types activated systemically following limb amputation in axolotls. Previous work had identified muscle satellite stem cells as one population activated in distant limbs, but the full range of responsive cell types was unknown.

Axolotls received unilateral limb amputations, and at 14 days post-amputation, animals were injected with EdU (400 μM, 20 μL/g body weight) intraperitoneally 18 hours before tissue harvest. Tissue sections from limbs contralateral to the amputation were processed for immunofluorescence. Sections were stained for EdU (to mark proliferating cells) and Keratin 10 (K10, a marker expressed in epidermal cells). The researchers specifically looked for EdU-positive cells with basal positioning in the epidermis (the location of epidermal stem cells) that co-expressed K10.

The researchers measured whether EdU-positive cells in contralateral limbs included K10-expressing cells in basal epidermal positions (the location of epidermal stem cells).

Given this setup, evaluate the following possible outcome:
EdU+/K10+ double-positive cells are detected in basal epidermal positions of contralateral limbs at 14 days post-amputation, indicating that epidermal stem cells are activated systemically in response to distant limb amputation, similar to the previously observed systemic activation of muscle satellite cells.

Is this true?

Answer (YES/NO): YES